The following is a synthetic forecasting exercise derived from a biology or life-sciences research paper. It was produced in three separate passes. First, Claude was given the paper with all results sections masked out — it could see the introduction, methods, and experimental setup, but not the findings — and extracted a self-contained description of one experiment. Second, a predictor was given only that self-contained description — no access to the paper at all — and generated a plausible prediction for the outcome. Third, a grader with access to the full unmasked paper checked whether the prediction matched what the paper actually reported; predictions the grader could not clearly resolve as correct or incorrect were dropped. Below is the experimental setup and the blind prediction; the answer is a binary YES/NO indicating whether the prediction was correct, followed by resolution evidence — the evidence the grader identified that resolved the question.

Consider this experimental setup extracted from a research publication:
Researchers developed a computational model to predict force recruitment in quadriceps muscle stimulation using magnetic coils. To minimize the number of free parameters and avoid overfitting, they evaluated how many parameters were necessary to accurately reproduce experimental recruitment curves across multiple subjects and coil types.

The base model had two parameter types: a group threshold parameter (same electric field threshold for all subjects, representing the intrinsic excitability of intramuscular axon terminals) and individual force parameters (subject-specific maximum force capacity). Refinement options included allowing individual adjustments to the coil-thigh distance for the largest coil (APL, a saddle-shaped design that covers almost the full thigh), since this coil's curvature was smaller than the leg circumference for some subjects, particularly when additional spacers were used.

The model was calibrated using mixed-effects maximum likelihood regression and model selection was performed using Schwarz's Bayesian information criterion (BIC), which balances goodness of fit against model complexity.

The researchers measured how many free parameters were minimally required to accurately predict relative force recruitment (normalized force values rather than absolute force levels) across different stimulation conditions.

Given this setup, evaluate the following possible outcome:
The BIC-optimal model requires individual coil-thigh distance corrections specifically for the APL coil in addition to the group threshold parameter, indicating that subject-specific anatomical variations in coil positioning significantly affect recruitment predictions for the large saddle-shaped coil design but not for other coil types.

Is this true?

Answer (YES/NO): YES